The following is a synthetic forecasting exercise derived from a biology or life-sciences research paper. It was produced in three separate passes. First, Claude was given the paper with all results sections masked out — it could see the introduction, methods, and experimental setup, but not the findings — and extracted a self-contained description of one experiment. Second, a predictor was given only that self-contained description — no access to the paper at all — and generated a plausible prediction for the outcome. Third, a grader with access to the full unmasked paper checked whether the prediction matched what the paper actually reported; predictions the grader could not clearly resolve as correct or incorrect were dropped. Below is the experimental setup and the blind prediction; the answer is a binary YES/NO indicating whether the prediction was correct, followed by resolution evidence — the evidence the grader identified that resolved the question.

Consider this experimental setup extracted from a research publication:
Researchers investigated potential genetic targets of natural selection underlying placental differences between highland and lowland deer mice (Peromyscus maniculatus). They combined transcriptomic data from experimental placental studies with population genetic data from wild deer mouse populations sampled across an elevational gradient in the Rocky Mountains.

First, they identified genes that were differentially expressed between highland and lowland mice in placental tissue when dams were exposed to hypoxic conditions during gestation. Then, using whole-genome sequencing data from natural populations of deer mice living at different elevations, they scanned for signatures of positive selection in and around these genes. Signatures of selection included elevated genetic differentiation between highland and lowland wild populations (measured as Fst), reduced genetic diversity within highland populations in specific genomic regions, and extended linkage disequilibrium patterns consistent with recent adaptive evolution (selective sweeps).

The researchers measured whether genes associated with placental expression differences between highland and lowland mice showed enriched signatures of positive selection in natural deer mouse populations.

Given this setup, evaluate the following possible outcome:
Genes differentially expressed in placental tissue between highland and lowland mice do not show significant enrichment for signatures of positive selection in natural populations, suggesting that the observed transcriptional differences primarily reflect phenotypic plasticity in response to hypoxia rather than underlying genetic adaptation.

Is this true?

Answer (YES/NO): NO